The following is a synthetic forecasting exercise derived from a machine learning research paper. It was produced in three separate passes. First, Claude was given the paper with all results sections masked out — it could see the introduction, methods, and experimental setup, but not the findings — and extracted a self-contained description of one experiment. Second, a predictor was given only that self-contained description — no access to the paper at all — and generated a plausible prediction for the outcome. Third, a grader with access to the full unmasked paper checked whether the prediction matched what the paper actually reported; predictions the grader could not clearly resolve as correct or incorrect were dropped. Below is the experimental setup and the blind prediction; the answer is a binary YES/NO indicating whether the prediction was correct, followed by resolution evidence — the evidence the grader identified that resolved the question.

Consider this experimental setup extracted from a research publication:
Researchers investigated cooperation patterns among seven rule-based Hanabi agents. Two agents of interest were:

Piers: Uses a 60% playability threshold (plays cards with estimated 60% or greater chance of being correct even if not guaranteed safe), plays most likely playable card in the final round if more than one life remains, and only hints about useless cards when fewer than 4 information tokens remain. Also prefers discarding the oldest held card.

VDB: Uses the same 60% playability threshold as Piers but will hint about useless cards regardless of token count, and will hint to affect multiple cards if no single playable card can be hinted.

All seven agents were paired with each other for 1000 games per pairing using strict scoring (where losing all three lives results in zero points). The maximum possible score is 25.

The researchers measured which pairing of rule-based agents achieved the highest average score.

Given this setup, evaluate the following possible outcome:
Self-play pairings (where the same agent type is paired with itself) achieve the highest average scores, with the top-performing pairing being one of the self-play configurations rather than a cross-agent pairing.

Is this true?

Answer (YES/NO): NO